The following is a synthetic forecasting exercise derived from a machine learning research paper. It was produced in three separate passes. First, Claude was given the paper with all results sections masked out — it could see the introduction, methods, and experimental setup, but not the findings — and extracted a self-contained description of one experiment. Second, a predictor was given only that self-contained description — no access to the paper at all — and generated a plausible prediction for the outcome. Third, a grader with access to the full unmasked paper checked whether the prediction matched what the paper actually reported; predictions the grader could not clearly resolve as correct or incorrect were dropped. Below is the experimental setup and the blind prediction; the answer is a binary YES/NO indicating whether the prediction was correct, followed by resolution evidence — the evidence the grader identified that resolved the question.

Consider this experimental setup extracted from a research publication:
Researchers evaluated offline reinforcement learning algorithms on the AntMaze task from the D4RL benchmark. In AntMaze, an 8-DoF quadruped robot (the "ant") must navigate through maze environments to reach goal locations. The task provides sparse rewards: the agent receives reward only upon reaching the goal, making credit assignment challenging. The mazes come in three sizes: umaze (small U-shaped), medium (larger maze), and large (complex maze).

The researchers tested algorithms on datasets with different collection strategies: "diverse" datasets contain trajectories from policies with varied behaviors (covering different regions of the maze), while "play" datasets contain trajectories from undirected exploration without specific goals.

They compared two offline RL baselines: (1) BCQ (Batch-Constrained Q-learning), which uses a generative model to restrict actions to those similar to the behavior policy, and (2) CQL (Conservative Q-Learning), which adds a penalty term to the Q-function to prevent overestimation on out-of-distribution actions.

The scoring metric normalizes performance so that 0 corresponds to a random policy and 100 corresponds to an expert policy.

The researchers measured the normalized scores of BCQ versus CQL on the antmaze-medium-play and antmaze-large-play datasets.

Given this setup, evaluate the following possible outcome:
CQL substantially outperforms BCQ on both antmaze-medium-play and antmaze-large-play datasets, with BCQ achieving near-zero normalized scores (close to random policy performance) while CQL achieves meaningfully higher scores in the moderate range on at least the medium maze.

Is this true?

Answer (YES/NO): YES